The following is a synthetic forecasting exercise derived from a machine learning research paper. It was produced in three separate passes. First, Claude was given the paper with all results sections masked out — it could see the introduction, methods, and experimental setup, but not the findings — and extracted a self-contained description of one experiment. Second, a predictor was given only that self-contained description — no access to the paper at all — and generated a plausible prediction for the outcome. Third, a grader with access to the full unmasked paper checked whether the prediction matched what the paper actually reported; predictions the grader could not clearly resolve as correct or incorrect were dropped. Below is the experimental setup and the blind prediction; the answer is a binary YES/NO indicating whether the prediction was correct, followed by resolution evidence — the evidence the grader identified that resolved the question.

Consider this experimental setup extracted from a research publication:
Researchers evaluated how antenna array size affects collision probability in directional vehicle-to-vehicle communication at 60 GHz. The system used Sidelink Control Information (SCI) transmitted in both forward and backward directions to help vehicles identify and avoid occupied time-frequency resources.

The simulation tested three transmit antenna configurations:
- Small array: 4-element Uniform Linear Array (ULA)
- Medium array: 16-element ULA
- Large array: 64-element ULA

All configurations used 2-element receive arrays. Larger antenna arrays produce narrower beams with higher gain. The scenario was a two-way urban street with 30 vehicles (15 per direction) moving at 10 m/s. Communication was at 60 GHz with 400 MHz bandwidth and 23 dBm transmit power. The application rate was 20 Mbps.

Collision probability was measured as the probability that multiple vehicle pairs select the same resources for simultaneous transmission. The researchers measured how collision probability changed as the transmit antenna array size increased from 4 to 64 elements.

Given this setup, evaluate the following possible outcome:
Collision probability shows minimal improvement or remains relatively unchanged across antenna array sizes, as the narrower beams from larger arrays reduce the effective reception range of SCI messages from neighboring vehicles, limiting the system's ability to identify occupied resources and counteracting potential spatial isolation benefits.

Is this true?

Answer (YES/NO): NO